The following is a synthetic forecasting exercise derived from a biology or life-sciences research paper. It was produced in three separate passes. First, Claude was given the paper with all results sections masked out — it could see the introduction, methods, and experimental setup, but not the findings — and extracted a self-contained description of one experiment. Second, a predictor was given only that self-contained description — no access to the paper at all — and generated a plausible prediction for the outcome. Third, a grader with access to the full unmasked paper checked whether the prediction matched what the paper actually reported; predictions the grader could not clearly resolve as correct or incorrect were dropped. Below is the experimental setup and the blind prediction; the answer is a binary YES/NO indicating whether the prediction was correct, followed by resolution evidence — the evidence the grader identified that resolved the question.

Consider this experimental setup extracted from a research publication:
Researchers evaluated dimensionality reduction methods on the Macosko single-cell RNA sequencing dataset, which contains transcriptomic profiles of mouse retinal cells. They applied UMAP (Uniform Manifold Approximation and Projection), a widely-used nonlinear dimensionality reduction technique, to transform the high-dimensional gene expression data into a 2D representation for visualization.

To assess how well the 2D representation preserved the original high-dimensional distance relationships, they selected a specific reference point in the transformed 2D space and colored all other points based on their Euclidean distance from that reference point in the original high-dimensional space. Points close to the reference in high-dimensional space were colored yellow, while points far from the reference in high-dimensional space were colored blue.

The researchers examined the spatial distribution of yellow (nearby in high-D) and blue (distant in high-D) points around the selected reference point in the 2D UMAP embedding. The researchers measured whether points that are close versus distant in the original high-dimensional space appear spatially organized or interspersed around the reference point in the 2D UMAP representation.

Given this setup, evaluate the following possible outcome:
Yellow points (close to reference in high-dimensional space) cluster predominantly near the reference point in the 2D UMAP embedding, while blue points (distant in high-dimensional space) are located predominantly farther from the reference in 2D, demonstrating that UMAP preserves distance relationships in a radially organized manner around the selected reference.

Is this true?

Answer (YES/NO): NO